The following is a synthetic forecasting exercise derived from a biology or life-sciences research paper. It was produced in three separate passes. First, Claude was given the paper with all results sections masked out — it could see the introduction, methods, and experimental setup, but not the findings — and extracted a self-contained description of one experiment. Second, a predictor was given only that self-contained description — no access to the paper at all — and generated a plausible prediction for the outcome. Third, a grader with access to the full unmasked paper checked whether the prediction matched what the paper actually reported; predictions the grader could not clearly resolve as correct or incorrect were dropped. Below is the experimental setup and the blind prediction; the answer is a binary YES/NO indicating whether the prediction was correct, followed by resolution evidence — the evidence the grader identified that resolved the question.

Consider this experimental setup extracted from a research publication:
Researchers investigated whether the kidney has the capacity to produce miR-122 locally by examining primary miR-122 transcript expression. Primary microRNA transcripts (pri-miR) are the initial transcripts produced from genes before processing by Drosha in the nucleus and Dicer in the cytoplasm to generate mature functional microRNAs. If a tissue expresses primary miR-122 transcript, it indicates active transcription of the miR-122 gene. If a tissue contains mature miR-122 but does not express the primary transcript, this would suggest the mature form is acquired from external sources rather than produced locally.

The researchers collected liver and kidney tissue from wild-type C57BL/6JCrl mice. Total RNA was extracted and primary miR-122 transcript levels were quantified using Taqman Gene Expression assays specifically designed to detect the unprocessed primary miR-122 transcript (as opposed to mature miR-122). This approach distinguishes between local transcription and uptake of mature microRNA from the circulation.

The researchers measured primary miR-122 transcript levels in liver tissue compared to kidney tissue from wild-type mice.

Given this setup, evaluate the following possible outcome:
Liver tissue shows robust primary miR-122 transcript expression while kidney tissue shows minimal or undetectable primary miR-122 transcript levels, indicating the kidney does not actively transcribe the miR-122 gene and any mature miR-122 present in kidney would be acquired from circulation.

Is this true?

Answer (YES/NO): YES